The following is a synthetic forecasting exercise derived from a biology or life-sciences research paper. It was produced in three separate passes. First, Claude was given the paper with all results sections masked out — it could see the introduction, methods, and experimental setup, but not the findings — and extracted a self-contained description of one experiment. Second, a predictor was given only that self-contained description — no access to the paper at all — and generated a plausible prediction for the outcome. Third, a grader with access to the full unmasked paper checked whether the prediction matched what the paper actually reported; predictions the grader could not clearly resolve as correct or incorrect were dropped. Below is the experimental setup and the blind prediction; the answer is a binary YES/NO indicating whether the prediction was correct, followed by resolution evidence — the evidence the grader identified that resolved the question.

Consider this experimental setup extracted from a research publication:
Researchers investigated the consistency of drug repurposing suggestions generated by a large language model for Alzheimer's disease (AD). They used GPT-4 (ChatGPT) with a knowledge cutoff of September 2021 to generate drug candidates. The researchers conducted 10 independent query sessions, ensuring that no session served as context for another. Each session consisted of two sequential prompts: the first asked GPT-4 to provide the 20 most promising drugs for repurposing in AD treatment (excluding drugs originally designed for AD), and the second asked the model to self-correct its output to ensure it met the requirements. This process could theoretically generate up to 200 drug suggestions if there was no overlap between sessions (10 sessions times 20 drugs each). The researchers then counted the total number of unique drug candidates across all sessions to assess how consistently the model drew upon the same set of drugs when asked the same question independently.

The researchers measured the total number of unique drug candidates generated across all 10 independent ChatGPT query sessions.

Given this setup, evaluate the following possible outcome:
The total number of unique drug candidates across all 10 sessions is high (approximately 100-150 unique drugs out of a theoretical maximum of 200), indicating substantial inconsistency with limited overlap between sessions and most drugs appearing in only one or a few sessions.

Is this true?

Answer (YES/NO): NO